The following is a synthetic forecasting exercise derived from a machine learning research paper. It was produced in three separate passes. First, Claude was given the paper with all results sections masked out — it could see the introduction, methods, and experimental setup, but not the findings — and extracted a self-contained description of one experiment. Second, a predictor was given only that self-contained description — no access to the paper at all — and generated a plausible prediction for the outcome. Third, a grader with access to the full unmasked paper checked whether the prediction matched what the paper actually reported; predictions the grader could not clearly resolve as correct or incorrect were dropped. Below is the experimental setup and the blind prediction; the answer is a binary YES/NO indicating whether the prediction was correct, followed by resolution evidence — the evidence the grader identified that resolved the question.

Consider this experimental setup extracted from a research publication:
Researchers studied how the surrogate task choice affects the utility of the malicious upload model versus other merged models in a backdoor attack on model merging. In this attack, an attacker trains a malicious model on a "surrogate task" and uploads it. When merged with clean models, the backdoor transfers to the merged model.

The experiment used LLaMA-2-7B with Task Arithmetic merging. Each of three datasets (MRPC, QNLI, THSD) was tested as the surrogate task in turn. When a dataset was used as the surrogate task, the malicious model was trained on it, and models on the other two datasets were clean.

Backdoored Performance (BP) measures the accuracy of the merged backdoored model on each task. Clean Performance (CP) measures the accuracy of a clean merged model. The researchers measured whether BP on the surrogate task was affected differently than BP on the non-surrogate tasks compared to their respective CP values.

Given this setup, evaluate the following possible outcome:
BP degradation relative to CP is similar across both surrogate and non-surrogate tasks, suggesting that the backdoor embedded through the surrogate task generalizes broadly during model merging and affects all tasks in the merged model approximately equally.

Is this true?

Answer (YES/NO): NO